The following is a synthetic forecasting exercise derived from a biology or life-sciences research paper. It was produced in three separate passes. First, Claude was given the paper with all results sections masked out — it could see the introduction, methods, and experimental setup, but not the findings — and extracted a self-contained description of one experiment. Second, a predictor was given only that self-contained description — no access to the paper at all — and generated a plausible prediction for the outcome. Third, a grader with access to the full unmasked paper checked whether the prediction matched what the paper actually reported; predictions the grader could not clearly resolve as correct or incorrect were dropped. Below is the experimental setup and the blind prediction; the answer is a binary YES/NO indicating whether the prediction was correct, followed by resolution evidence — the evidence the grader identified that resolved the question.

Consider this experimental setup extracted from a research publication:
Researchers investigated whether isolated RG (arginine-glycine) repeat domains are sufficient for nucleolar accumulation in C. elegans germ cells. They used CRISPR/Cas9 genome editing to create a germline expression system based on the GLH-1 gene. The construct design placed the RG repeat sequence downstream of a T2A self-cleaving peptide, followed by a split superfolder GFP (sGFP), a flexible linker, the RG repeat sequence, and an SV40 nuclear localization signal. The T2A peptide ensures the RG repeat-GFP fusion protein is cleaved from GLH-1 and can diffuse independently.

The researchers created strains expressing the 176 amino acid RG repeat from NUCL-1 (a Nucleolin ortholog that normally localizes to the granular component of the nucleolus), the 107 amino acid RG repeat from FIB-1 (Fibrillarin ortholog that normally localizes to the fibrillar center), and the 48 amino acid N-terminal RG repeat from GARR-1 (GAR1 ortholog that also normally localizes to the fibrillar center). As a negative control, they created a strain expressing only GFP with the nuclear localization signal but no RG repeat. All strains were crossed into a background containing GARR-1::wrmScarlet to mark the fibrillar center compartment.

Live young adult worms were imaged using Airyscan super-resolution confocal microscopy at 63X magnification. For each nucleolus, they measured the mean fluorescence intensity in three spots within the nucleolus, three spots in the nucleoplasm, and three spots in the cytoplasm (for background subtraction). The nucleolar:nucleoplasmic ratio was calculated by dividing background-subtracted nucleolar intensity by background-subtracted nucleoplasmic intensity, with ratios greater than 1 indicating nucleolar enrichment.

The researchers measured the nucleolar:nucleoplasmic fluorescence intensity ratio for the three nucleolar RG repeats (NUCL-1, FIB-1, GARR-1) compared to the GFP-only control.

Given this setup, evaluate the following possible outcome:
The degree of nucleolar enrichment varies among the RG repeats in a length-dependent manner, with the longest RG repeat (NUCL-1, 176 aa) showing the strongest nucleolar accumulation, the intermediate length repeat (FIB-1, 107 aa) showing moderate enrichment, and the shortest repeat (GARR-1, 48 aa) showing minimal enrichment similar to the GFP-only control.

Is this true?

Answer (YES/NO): NO